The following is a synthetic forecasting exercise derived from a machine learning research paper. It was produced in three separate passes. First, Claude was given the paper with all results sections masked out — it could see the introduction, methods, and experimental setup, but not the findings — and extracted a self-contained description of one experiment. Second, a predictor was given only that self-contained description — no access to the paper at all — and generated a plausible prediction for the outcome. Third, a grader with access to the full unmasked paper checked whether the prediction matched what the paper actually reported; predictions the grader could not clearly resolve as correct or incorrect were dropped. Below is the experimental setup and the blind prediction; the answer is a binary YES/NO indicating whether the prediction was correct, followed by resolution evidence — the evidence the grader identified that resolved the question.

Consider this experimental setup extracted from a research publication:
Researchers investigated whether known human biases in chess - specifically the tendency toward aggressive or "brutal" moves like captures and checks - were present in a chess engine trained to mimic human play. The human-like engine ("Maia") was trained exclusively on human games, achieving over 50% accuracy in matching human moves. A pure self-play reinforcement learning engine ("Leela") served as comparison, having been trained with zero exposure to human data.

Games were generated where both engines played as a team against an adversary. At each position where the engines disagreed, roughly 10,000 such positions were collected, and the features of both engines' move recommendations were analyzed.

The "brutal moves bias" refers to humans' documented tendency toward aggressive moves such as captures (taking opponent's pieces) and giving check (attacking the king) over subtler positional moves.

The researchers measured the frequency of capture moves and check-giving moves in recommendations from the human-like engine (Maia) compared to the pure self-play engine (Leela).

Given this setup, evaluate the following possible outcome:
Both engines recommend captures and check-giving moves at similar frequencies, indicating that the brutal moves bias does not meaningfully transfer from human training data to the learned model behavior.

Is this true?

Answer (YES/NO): NO